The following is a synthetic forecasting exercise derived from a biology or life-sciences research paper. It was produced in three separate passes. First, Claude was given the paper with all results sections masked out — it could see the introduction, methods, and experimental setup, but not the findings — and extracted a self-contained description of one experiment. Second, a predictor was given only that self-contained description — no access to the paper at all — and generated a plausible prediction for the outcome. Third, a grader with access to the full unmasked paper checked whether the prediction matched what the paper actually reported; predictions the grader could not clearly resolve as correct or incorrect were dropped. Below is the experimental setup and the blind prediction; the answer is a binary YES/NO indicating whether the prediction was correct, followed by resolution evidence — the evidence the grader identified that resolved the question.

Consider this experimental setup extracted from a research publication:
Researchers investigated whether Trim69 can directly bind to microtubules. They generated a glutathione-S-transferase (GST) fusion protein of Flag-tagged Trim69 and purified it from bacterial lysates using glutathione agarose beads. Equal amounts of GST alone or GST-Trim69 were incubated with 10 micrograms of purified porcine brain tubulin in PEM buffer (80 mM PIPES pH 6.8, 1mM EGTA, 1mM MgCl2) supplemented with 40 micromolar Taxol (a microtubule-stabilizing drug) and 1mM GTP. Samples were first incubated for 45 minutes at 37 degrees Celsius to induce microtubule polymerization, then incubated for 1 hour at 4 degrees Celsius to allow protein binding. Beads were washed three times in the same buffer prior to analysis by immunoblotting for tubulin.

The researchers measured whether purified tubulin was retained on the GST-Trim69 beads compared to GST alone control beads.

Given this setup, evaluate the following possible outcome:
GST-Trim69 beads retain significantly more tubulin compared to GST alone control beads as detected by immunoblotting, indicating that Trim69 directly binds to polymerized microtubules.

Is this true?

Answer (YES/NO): YES